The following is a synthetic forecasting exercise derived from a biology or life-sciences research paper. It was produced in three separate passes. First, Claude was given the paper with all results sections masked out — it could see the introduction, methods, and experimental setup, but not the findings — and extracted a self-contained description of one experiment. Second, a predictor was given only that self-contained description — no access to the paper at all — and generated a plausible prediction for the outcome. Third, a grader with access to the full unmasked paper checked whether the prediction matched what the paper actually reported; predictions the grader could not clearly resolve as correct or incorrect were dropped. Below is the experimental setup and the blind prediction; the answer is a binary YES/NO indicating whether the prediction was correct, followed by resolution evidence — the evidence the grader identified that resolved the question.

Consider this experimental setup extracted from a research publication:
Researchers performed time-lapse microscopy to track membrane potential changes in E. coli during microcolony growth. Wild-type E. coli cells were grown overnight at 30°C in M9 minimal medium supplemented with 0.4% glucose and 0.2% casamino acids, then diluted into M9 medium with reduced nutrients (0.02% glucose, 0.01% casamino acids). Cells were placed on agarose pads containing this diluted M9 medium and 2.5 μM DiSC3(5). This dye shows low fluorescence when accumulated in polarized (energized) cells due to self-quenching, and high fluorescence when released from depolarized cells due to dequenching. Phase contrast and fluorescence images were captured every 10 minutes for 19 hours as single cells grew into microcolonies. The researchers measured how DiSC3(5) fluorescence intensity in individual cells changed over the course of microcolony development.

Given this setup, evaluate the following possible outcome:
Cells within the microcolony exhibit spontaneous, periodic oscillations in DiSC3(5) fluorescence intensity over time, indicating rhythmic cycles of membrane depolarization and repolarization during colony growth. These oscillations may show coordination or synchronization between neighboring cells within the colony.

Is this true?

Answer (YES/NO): NO